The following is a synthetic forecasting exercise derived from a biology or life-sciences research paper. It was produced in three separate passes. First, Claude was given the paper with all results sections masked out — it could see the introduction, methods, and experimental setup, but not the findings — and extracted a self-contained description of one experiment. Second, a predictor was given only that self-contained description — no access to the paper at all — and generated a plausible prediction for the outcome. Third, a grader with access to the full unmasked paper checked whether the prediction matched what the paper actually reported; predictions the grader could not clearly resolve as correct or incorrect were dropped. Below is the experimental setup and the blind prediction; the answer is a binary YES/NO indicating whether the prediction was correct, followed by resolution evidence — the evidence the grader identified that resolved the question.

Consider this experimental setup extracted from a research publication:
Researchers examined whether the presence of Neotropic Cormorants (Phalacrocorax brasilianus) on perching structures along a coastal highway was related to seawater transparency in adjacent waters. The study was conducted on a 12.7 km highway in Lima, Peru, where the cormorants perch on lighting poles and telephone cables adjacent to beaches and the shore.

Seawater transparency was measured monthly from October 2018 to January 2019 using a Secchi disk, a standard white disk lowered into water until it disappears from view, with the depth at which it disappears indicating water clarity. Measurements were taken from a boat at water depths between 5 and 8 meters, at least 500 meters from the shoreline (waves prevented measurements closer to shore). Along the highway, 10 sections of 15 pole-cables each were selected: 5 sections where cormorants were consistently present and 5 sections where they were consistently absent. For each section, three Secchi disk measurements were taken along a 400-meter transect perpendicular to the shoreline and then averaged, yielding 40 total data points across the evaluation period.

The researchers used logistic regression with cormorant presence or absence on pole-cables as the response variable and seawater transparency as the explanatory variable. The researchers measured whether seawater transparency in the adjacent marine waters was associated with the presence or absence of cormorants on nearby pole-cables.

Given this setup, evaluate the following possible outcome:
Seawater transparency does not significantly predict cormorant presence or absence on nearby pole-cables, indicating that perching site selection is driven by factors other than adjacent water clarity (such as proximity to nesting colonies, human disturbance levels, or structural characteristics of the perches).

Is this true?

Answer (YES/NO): YES